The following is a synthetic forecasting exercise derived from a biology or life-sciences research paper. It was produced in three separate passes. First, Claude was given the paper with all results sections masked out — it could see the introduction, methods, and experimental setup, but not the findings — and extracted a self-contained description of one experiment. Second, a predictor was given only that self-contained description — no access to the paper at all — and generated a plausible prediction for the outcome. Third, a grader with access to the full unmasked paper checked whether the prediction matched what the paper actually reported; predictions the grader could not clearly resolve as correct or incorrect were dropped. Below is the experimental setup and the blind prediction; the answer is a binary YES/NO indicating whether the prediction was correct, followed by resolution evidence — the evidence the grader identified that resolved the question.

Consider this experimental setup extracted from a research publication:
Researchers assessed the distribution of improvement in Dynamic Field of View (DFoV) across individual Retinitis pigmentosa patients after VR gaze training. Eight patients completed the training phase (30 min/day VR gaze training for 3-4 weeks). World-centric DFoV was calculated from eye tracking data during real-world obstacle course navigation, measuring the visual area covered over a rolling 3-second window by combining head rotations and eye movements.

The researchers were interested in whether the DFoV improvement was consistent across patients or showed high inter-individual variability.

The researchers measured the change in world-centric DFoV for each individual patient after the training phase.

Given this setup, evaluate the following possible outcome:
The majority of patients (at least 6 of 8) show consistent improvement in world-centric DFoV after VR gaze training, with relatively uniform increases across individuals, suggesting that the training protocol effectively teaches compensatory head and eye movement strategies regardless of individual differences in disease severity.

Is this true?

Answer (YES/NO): NO